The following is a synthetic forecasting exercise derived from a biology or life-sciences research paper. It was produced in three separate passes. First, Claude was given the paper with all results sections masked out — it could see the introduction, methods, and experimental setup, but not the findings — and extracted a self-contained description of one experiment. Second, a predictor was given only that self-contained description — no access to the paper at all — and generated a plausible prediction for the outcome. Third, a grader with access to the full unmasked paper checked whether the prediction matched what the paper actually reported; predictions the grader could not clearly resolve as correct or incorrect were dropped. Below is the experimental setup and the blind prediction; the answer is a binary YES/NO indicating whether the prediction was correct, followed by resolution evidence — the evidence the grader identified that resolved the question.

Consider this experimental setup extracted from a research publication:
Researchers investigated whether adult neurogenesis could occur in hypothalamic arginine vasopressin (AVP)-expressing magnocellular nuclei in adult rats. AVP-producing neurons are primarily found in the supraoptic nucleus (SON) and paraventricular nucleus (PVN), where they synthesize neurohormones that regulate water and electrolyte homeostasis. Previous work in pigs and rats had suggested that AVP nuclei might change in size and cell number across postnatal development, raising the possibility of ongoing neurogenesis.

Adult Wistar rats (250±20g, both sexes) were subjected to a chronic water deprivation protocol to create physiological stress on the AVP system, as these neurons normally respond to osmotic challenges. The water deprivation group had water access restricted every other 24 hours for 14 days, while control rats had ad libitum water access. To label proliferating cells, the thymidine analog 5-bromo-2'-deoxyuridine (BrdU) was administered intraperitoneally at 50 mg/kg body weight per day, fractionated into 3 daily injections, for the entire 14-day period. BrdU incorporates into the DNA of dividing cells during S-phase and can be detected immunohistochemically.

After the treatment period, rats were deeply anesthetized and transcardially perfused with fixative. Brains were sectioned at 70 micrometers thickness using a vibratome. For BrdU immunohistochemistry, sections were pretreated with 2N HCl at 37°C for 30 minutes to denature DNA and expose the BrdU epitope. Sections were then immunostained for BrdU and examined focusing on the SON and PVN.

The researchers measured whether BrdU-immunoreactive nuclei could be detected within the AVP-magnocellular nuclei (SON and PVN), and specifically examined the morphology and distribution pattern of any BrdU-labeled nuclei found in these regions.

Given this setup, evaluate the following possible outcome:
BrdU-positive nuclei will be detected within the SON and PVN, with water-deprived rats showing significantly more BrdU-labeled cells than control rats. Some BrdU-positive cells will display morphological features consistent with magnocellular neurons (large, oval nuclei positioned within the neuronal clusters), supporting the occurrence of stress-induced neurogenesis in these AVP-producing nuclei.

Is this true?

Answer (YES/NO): YES